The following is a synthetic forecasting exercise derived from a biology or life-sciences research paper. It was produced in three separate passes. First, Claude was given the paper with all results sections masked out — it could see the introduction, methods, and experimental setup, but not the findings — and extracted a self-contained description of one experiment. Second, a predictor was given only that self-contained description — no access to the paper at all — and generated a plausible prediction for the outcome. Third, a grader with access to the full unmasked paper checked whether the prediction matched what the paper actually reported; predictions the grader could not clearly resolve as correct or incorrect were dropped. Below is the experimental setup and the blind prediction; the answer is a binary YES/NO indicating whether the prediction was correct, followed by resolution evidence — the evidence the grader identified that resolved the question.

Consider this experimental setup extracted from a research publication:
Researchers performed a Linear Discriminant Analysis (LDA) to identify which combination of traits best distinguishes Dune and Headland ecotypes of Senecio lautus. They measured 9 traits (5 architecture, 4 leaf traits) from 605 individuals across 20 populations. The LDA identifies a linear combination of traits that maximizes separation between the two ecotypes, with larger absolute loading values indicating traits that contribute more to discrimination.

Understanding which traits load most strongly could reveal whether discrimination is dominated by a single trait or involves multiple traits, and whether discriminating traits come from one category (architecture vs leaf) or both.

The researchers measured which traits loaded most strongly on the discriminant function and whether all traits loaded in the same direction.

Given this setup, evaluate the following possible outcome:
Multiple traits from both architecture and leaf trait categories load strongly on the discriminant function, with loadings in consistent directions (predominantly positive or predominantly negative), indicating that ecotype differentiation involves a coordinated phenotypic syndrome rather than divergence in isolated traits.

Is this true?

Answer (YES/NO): YES